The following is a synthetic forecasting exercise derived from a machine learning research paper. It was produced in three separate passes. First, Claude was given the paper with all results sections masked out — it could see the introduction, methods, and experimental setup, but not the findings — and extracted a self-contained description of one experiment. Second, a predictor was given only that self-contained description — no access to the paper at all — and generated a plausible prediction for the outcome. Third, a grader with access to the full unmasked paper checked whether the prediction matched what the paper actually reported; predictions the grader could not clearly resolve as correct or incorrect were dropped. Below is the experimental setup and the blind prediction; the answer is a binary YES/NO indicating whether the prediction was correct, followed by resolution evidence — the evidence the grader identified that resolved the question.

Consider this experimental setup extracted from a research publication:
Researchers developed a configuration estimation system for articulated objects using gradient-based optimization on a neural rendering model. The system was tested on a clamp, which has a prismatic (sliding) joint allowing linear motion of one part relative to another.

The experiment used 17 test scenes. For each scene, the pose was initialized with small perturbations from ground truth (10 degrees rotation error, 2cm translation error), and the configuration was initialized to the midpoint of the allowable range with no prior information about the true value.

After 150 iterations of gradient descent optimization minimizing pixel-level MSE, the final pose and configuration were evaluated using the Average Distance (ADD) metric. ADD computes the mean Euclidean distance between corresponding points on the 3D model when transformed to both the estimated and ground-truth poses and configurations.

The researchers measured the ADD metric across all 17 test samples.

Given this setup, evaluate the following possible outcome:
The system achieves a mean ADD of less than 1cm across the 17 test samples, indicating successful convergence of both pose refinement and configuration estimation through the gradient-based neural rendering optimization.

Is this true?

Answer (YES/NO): NO